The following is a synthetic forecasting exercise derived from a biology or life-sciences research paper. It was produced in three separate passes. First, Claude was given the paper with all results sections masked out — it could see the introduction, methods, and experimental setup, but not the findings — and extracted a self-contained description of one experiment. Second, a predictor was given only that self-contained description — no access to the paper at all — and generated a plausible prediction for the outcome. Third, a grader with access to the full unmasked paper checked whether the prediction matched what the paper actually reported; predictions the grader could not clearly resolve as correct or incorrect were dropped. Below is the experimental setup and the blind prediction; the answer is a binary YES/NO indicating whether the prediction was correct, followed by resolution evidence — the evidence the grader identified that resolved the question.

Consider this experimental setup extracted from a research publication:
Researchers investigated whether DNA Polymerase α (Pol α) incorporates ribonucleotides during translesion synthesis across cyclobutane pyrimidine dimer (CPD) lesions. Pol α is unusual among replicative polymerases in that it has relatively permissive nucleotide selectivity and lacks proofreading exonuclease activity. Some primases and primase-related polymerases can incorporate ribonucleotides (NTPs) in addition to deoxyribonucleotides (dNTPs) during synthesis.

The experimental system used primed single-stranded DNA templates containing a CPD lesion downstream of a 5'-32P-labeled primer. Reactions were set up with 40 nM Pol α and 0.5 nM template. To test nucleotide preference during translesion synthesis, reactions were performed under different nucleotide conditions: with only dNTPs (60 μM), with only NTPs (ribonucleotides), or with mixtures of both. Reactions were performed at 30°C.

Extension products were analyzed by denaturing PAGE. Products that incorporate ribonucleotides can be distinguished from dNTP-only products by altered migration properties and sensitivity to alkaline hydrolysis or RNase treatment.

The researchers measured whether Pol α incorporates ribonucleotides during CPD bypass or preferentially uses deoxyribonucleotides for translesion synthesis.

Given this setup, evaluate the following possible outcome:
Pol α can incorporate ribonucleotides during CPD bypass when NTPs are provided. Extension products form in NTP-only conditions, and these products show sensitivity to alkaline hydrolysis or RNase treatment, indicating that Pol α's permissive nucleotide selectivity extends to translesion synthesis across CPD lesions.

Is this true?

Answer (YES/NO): NO